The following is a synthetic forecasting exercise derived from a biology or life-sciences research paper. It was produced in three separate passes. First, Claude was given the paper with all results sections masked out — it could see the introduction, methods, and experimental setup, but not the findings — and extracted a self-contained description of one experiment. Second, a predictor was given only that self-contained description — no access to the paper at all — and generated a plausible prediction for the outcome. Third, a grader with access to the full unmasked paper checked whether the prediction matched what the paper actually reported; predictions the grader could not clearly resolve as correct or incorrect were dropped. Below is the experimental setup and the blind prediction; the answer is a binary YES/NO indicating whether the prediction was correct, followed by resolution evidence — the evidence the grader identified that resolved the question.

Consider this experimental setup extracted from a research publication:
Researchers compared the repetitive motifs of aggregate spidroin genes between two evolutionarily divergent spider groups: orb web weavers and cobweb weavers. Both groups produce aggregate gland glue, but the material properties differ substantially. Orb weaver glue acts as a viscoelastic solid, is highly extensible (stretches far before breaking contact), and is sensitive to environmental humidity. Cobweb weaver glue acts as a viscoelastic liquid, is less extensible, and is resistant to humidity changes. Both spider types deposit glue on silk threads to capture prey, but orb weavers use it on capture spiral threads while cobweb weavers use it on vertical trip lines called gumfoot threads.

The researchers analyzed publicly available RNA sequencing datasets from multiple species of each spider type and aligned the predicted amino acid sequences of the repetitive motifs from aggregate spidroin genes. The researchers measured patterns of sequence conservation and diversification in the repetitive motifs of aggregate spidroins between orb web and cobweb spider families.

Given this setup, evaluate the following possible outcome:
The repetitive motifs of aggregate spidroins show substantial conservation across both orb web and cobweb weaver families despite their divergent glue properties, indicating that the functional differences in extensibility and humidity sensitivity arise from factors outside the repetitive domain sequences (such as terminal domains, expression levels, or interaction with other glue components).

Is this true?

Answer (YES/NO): NO